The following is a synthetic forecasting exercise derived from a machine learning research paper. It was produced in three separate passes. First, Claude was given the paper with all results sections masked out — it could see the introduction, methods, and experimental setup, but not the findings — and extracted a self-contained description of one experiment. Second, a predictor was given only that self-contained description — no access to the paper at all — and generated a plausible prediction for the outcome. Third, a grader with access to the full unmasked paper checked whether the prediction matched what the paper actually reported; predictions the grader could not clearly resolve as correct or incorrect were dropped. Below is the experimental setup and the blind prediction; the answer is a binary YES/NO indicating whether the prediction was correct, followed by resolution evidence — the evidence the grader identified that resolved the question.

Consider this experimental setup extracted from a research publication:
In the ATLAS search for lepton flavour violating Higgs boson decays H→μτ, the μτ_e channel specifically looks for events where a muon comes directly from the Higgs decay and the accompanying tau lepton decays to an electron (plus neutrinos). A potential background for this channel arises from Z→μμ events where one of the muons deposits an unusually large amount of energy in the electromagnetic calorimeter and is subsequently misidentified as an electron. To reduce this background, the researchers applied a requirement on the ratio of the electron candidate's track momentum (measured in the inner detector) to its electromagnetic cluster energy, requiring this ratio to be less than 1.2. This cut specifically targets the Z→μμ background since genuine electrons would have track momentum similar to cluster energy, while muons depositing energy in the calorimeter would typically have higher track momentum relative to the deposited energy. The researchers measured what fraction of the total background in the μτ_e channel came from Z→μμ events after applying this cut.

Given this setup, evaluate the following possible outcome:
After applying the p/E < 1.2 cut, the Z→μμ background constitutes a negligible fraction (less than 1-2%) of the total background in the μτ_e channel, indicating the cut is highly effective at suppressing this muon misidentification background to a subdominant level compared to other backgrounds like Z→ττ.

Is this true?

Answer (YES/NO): NO